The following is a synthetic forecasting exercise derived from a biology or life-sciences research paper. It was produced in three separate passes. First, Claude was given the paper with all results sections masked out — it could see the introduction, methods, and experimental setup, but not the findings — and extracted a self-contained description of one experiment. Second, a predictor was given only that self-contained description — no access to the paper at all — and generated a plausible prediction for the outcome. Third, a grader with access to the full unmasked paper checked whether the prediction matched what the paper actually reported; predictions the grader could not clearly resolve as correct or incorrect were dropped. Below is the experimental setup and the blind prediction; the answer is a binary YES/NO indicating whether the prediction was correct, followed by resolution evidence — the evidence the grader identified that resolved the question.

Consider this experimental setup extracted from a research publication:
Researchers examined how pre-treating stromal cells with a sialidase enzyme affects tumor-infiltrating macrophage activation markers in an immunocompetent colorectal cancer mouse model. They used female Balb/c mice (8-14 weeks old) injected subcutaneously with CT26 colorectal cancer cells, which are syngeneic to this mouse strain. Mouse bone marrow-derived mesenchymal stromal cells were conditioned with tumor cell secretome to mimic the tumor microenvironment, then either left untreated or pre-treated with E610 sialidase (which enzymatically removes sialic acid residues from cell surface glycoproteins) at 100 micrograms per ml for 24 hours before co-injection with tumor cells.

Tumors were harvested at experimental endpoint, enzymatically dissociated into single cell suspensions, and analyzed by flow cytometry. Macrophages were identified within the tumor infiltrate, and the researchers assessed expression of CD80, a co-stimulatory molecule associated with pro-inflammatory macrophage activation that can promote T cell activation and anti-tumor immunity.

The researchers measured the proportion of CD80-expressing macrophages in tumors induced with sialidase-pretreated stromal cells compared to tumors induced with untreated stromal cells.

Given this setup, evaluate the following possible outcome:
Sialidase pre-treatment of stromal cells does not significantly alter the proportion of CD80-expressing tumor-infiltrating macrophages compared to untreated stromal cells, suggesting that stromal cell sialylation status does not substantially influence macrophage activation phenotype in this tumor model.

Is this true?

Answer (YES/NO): NO